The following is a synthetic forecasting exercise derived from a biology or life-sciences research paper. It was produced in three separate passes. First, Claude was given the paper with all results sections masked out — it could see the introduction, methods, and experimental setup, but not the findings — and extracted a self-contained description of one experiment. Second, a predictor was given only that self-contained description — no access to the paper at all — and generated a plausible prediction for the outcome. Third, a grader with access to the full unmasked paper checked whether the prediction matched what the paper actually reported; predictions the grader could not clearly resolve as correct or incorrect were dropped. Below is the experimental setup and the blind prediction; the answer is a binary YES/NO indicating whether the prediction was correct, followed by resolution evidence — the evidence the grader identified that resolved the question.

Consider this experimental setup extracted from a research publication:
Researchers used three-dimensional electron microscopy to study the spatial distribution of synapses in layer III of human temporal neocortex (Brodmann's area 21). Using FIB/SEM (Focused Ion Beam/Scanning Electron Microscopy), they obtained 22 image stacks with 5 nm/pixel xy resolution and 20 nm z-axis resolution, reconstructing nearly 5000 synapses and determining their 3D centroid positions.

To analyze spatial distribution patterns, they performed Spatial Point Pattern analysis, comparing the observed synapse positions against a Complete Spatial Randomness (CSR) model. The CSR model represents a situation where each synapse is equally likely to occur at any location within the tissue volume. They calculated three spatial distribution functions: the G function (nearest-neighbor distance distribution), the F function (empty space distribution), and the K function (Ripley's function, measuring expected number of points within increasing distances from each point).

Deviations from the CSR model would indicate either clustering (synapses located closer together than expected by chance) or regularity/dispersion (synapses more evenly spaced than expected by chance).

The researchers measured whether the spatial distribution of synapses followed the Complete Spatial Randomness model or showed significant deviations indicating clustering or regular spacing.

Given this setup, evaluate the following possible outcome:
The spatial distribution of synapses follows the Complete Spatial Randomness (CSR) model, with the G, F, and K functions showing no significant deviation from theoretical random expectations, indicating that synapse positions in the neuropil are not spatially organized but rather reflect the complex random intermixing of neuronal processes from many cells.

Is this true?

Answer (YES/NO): YES